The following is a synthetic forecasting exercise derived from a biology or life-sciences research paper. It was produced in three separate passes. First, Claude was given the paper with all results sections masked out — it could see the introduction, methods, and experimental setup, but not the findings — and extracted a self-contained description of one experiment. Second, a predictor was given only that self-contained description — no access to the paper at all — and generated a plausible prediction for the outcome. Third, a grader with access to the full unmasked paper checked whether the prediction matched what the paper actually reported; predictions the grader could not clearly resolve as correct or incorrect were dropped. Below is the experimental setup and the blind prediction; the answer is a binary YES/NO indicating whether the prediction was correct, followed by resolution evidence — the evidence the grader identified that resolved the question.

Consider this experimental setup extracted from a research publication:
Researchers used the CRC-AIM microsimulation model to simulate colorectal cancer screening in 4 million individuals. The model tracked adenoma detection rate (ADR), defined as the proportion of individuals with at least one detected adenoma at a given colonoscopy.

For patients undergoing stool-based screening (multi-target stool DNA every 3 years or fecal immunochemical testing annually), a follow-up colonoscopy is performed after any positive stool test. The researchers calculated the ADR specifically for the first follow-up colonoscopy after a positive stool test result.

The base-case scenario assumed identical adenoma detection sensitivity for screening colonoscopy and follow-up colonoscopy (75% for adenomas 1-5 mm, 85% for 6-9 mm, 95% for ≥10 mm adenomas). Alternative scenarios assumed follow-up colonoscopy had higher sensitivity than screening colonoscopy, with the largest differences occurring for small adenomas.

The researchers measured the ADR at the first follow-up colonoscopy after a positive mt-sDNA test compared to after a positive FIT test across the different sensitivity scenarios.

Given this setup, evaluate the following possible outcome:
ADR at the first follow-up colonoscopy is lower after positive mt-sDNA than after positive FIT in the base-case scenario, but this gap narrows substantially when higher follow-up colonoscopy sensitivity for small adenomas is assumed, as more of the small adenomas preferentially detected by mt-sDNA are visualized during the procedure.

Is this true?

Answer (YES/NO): NO